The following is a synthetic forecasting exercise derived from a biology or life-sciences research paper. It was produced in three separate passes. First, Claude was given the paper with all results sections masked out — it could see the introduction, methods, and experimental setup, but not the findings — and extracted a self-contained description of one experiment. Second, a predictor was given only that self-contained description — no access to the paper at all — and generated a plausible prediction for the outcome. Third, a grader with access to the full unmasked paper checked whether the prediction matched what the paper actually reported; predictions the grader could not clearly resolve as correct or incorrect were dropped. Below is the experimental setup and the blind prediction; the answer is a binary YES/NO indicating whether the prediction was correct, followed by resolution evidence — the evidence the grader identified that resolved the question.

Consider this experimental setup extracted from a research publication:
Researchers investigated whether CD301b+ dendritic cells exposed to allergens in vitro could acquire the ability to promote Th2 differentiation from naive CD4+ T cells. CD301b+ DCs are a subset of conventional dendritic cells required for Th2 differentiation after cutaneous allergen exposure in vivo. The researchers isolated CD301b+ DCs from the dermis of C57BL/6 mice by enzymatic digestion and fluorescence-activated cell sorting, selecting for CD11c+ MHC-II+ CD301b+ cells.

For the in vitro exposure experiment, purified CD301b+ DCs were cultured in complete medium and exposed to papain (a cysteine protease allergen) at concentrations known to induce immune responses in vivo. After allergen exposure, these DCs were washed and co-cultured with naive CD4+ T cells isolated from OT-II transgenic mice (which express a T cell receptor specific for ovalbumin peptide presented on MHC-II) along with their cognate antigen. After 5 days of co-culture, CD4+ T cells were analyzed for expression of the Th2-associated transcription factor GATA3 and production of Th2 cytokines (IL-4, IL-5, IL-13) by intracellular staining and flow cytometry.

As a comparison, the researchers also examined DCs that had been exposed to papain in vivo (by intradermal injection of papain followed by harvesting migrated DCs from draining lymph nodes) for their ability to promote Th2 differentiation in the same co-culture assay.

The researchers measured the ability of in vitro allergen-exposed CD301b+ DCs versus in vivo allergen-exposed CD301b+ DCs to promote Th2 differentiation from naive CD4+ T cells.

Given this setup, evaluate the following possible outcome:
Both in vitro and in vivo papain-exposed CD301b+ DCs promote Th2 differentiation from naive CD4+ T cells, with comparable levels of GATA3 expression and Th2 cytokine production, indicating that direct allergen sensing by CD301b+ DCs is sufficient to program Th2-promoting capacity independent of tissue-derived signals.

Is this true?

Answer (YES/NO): NO